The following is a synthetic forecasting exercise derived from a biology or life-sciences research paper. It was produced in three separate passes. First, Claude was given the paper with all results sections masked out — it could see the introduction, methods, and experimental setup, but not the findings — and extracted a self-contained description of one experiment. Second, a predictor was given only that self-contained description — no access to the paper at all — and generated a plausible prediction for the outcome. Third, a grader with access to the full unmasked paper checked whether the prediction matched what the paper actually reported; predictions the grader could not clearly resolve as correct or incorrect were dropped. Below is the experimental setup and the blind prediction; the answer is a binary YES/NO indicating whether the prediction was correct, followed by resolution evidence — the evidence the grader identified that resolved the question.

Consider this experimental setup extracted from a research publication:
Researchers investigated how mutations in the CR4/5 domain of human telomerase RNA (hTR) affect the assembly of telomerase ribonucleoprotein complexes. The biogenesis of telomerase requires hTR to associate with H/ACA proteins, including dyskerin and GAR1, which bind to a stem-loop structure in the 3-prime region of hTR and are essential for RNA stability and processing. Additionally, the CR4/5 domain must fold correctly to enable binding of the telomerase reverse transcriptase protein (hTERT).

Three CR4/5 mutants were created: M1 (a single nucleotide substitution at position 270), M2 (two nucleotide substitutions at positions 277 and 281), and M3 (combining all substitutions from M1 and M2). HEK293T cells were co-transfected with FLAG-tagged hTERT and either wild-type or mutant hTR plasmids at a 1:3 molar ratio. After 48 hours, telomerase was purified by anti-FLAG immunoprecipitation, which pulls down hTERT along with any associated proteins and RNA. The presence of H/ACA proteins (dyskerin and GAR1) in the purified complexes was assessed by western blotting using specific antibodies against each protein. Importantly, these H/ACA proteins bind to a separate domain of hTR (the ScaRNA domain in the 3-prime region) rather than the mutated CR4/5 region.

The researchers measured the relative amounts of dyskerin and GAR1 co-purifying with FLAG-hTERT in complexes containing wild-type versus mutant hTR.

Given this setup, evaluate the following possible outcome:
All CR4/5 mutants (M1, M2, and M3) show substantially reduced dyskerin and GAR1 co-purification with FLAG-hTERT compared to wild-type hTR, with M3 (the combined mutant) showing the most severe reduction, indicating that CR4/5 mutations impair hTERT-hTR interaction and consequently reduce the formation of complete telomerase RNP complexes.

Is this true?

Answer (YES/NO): NO